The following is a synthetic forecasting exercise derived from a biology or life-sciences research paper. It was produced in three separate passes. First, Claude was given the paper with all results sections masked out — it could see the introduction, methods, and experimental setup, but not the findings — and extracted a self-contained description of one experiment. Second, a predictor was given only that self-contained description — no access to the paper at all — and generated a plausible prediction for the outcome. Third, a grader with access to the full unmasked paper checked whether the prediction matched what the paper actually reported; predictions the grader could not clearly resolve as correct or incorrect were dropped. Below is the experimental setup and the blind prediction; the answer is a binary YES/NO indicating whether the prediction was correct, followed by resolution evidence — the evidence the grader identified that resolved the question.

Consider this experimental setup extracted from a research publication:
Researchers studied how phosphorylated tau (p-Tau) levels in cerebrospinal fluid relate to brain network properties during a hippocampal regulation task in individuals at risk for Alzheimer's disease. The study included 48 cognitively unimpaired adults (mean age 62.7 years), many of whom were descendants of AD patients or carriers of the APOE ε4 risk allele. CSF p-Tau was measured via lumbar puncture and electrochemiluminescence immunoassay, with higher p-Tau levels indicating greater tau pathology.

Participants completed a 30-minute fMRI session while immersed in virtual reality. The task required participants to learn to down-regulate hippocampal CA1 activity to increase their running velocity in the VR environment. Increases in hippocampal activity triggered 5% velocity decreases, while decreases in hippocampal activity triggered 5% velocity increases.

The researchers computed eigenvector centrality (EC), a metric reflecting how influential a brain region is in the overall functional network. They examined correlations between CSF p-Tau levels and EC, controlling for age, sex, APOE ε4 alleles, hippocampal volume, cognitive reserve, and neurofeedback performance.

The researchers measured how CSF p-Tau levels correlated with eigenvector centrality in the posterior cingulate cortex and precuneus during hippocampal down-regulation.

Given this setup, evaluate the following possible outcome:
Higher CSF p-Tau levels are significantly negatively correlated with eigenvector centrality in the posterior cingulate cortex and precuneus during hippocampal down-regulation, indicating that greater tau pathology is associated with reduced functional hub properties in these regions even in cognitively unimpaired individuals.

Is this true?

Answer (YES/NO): YES